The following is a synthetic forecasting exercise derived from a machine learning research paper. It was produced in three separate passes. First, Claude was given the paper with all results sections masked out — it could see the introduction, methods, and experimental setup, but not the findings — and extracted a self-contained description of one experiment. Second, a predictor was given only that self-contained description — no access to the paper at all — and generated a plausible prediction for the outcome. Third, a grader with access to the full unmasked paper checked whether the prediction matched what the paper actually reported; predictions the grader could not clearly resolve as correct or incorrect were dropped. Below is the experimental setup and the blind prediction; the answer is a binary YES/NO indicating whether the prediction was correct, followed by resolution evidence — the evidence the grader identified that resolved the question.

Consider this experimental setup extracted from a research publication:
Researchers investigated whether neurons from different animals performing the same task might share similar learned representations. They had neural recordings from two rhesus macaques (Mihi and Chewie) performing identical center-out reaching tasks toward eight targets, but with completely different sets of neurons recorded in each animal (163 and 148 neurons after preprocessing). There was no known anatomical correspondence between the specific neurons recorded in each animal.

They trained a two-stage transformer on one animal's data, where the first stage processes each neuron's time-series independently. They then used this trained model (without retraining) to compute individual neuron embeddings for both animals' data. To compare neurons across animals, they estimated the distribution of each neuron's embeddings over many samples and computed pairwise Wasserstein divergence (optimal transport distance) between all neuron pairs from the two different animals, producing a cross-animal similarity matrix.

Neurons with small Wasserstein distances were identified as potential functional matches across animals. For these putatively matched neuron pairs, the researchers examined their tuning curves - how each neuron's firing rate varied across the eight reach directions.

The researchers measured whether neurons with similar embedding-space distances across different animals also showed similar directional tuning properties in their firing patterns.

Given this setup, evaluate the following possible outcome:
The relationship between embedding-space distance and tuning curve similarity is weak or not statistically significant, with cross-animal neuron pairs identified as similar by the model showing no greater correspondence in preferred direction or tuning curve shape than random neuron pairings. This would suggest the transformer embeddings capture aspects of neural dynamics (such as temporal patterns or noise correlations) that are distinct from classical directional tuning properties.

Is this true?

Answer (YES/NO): NO